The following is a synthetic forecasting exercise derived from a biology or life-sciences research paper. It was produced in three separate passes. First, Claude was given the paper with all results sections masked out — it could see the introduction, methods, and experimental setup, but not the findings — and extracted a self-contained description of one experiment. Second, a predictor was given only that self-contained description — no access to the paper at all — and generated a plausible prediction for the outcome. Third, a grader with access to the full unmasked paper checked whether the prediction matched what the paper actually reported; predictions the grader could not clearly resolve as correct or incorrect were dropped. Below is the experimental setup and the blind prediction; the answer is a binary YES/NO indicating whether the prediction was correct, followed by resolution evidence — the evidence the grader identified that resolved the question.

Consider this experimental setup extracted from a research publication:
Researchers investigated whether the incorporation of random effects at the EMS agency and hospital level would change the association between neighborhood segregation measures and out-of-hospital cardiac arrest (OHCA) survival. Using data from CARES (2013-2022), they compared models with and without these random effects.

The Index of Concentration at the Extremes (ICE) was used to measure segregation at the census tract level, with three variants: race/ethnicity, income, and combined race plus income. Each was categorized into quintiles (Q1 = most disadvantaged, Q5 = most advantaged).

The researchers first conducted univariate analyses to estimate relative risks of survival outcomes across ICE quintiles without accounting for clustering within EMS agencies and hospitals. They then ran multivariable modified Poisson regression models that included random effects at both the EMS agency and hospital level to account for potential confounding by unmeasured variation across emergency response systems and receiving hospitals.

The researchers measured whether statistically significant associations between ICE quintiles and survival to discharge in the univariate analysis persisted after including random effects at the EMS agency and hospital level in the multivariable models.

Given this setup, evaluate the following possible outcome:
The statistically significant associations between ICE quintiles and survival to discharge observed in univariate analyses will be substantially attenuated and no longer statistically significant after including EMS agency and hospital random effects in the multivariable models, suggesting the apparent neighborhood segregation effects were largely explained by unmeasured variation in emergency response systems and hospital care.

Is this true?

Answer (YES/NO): NO